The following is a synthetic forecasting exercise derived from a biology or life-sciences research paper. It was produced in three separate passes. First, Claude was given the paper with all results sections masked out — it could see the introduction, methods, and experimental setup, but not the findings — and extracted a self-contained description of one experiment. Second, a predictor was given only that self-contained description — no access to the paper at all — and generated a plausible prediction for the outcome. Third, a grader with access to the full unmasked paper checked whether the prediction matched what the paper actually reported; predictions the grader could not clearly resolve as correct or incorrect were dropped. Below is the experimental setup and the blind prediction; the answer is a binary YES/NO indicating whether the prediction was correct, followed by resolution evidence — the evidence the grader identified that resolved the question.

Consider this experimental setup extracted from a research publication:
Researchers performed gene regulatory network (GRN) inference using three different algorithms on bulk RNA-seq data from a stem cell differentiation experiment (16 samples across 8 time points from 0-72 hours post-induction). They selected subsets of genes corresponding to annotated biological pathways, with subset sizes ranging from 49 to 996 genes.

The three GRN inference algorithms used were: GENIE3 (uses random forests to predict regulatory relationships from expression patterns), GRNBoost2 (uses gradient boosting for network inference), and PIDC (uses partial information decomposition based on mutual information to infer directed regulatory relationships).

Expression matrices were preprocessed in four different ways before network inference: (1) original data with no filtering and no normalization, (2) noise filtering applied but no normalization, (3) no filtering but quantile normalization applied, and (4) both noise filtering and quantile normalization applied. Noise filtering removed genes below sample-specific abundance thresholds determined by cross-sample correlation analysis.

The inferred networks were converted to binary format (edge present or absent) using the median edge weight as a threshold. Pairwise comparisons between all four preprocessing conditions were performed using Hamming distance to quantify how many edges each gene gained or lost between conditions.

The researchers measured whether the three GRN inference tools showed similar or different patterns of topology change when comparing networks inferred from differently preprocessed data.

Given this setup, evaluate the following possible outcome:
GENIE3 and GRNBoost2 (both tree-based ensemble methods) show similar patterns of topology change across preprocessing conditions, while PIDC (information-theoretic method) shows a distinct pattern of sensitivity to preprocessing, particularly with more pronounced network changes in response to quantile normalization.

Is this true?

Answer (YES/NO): NO